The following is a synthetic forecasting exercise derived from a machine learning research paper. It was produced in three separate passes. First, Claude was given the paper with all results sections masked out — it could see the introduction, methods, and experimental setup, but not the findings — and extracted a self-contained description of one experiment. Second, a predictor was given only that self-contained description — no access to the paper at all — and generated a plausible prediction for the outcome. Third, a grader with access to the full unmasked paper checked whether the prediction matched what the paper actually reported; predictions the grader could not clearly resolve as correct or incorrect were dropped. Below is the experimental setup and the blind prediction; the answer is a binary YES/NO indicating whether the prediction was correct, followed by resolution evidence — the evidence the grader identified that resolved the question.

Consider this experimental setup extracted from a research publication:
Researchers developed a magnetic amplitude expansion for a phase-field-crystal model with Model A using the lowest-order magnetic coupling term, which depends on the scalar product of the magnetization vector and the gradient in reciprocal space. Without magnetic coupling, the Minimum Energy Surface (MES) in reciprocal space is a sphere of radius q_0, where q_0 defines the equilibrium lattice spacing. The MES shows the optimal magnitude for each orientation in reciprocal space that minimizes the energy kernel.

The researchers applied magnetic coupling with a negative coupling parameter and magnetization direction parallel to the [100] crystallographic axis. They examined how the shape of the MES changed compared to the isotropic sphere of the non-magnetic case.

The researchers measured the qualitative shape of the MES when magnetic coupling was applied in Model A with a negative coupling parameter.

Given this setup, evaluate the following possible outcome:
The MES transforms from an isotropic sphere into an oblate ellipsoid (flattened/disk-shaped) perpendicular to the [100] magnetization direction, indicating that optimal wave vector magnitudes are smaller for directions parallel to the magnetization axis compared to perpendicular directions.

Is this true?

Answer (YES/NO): YES